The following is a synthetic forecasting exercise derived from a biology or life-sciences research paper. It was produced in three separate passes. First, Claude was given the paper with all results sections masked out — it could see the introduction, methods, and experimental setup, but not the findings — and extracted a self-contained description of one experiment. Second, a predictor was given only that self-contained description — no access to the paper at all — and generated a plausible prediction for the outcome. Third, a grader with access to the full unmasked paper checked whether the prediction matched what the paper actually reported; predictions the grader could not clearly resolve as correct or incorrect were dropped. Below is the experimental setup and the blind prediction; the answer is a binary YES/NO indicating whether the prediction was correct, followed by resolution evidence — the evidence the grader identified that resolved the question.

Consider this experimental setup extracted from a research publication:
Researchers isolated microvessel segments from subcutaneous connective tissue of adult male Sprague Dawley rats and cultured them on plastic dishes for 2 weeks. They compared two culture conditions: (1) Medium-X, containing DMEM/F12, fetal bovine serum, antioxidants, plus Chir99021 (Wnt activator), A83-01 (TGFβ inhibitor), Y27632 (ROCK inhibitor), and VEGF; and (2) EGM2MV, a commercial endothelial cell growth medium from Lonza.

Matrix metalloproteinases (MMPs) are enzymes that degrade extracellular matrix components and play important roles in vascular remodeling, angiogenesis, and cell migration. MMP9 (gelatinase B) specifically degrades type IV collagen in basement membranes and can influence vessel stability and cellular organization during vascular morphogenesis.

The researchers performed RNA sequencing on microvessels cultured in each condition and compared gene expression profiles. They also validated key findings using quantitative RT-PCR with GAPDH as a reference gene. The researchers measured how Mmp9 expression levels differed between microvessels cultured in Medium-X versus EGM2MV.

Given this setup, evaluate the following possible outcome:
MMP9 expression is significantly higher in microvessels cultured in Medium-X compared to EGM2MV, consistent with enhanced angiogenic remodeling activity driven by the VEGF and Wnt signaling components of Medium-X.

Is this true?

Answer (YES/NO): YES